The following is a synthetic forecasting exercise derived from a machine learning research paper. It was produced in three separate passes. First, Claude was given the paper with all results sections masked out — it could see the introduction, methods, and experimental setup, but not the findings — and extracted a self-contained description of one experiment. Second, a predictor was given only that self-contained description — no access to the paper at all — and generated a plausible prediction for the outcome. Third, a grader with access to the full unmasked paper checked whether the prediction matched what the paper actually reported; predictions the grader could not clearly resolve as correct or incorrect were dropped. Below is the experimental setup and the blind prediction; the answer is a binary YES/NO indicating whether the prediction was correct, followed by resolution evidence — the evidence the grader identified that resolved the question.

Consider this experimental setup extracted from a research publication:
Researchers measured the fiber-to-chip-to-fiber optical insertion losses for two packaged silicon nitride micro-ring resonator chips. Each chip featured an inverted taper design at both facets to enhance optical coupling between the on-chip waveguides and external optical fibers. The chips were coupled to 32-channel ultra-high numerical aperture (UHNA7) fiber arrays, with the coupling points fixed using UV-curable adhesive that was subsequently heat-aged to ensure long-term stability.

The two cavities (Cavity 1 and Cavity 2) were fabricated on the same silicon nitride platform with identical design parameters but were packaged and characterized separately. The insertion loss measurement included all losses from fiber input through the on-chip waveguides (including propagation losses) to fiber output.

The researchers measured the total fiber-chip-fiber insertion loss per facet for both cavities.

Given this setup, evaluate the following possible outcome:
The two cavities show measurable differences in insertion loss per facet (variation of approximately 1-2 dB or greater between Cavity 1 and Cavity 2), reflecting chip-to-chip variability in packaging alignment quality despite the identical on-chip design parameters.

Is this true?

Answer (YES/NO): NO